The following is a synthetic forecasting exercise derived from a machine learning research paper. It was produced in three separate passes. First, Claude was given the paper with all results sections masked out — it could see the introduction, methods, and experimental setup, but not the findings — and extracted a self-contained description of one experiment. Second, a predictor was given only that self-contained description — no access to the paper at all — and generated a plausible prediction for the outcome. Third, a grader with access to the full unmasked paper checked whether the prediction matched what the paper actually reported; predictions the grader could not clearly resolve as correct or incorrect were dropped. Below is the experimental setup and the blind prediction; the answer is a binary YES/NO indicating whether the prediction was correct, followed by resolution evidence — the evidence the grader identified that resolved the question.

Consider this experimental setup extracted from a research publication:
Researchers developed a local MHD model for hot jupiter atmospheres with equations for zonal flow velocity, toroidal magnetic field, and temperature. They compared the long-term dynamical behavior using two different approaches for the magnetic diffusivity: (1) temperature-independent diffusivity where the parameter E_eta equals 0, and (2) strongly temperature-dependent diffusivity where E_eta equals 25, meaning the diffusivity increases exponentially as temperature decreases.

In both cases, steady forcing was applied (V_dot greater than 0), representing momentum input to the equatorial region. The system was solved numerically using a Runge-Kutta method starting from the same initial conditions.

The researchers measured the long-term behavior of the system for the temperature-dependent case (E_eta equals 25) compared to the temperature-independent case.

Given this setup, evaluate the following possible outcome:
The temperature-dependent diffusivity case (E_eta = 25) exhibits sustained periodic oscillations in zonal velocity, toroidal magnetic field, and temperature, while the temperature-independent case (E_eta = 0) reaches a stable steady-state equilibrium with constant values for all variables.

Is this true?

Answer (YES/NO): YES